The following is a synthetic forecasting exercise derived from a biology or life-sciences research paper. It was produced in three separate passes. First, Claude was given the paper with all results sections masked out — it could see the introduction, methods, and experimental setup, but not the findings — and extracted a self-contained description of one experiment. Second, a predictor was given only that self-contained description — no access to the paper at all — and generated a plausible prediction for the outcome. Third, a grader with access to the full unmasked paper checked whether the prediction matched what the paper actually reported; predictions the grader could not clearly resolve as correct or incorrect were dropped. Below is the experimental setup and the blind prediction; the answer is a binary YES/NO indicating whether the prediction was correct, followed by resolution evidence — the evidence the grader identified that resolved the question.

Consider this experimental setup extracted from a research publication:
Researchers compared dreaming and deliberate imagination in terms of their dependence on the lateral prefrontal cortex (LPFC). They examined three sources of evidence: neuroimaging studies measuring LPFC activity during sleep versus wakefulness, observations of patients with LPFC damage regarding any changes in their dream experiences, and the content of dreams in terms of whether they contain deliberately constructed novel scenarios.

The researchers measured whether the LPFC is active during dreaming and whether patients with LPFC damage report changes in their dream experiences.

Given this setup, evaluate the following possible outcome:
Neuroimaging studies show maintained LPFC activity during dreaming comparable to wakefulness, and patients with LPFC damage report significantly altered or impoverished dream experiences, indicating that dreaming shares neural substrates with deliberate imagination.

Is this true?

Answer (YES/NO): NO